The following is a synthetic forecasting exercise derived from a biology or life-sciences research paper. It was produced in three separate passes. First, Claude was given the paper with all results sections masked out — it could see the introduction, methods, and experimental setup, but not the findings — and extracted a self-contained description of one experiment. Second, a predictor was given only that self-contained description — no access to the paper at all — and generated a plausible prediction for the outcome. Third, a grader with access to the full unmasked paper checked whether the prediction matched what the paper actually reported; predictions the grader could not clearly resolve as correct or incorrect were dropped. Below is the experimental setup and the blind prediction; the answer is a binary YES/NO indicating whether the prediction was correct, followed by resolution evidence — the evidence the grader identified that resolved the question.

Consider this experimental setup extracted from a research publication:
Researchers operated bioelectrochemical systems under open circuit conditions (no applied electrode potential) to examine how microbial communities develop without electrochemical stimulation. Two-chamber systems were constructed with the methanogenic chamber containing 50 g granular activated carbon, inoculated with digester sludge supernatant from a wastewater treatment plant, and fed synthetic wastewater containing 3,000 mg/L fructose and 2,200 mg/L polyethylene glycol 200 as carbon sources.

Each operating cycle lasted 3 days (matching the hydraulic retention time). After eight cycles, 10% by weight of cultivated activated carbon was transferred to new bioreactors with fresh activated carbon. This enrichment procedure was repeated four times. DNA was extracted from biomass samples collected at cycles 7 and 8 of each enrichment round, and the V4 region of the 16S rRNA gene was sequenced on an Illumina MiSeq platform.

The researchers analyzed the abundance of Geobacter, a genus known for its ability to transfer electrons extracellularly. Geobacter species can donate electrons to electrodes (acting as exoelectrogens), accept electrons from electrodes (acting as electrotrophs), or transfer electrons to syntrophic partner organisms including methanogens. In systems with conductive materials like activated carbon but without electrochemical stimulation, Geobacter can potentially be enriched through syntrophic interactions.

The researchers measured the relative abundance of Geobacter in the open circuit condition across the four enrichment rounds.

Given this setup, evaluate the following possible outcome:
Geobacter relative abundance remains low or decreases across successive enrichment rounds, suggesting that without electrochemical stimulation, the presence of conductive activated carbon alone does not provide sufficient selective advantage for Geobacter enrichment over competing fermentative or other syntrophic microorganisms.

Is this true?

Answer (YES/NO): NO